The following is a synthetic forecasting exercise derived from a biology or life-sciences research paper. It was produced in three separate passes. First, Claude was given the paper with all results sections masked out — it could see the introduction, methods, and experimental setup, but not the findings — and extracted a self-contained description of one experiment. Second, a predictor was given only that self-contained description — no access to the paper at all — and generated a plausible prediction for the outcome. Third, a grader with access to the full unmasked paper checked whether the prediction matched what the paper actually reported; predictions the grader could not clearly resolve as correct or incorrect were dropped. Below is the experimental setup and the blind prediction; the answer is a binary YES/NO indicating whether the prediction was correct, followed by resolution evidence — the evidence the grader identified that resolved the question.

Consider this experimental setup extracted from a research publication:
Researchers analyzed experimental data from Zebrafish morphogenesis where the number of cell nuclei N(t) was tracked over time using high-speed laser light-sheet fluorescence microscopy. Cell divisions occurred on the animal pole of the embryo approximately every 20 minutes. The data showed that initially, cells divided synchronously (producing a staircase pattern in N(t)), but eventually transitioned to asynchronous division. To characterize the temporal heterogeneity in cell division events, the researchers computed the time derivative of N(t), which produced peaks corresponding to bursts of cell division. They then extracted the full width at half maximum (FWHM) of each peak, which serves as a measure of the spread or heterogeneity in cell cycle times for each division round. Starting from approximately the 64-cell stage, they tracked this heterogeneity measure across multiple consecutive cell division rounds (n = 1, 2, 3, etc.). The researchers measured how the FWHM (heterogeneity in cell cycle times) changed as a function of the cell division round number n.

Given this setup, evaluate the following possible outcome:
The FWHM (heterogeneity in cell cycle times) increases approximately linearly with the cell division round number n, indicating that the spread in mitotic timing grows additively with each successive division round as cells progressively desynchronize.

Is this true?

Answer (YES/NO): NO